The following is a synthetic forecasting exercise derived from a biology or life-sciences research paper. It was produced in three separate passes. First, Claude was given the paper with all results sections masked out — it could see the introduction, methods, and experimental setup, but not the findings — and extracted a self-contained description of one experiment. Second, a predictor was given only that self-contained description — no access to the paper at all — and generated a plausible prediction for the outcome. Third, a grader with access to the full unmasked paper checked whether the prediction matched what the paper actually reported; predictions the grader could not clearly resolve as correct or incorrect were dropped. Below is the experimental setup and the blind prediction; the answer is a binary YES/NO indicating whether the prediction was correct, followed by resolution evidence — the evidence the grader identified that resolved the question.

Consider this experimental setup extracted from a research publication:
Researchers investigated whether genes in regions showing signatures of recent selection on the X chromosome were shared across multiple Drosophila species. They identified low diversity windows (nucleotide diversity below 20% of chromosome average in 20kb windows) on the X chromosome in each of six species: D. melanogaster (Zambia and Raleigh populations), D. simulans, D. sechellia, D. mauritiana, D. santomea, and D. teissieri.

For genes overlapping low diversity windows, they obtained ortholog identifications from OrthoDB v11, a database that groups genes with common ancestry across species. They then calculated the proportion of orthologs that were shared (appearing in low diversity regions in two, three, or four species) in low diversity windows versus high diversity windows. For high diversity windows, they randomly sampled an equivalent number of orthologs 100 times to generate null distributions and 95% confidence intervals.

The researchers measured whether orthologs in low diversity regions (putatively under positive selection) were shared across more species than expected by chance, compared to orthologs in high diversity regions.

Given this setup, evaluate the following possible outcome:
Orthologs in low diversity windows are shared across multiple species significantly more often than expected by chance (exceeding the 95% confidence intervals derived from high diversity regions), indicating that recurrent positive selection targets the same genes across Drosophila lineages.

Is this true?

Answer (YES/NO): NO